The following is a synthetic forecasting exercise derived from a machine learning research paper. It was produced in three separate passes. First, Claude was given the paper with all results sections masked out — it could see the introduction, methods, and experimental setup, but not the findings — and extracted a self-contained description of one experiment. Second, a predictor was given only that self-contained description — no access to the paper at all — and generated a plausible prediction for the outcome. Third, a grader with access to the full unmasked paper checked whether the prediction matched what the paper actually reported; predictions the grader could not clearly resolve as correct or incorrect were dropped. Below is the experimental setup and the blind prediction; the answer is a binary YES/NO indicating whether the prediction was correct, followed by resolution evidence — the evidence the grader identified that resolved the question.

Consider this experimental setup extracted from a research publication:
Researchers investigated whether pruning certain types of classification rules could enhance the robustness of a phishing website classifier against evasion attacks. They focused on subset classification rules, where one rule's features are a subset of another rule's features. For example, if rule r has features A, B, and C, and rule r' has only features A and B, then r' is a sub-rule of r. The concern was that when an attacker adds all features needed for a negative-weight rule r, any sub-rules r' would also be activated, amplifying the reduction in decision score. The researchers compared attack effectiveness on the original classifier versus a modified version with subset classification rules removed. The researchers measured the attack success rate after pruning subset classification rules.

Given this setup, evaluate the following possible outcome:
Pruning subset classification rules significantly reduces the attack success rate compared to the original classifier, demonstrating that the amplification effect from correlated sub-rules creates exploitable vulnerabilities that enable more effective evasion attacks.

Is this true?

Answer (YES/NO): NO